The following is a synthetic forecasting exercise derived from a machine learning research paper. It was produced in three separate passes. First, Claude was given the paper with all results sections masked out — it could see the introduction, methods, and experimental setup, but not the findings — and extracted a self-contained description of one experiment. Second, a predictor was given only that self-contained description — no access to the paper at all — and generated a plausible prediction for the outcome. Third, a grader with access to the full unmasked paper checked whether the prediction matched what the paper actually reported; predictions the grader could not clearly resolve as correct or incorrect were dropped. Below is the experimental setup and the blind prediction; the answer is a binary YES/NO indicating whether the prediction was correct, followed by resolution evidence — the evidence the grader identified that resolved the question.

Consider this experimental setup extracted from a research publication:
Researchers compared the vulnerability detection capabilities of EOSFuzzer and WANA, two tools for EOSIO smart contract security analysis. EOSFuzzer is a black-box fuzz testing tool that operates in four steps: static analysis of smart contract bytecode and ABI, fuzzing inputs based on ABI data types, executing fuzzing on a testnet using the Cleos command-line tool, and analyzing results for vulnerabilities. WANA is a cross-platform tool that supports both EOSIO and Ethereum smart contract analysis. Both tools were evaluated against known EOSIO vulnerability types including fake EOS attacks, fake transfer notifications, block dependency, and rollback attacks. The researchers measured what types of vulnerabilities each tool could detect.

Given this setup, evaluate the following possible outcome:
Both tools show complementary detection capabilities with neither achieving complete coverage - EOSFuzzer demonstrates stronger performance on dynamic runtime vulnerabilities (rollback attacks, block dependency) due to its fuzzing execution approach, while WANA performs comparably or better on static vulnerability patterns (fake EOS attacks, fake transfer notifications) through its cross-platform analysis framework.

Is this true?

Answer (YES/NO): NO